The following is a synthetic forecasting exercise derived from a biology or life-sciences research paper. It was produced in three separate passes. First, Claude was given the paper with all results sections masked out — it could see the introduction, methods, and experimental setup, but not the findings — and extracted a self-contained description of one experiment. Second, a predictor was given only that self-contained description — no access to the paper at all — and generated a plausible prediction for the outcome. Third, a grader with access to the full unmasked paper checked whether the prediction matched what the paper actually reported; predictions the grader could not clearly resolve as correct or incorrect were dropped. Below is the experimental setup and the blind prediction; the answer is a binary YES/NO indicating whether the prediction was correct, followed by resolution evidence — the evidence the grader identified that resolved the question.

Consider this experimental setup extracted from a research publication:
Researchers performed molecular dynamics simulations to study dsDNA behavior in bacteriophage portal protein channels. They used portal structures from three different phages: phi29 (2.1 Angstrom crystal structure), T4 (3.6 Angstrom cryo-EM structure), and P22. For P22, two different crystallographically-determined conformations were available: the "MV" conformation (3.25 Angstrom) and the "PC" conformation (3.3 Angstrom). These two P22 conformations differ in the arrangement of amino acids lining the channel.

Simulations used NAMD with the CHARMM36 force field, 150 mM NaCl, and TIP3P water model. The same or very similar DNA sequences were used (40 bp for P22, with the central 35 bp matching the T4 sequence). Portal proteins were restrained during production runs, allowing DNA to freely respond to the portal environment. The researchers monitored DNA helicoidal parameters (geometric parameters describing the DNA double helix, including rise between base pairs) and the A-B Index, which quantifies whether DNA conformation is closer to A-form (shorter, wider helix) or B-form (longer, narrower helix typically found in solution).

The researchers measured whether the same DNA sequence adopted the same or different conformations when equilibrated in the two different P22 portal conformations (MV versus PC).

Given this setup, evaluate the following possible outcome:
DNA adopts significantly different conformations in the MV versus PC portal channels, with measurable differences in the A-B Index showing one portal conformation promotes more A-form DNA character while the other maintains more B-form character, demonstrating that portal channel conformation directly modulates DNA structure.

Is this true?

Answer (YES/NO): NO